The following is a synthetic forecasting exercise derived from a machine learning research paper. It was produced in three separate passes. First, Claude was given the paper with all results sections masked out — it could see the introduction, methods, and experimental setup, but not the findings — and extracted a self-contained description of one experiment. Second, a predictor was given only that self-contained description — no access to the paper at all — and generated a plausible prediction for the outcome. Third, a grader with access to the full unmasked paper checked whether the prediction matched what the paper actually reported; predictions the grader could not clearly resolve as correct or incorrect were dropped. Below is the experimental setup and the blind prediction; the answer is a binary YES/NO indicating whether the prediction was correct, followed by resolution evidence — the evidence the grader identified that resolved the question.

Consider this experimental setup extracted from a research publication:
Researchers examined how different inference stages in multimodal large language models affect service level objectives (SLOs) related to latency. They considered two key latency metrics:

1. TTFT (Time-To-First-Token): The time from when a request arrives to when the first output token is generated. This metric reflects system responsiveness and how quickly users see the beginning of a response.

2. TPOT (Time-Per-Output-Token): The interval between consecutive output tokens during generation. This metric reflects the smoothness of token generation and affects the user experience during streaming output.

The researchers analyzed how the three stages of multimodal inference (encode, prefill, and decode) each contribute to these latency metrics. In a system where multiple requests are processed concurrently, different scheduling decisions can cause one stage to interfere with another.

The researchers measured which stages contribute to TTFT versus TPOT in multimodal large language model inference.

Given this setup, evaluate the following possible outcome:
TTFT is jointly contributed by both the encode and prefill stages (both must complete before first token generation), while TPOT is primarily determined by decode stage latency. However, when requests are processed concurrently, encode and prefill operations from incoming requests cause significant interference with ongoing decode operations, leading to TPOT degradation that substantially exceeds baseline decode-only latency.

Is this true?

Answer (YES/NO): NO